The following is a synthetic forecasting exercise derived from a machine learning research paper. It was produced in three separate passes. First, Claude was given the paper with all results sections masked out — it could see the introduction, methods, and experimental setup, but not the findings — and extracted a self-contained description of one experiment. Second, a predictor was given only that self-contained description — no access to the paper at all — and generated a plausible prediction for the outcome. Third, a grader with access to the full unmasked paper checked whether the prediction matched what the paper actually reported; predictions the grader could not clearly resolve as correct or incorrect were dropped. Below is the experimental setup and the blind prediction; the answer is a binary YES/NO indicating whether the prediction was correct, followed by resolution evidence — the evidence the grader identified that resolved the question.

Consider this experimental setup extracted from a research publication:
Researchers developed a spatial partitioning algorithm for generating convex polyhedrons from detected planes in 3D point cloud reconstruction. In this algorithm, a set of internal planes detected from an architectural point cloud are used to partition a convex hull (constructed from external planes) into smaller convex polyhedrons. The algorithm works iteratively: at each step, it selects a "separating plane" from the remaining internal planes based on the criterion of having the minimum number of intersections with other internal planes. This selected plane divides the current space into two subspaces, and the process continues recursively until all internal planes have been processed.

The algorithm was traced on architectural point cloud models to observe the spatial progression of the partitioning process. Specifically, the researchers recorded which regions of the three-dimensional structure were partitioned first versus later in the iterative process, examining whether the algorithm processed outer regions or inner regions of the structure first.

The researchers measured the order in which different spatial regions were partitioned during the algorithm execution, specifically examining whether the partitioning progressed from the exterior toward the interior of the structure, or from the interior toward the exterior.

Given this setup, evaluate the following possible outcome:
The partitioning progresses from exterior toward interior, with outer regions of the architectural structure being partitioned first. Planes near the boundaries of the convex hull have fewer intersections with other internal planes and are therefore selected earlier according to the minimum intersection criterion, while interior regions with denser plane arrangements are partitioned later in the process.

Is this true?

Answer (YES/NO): YES